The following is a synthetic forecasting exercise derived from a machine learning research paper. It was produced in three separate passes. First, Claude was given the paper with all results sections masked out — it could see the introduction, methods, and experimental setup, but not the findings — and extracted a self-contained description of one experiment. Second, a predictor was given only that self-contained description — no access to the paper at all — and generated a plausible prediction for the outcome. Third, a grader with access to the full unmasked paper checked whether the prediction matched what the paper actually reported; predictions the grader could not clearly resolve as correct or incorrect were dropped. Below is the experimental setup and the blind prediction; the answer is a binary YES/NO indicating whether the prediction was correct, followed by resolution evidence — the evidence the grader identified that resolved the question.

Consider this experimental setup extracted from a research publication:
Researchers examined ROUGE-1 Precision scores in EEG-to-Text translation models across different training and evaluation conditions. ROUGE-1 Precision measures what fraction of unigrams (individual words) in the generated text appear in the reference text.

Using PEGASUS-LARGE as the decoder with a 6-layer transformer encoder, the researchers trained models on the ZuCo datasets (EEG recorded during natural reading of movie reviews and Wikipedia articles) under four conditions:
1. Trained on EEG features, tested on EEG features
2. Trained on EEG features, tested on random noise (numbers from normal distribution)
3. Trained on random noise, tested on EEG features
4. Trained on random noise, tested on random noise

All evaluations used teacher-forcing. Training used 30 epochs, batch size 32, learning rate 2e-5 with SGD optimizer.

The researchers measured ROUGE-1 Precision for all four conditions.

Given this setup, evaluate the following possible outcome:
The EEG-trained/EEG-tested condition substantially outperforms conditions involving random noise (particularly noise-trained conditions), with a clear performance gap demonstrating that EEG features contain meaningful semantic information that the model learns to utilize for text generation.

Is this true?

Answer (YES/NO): NO